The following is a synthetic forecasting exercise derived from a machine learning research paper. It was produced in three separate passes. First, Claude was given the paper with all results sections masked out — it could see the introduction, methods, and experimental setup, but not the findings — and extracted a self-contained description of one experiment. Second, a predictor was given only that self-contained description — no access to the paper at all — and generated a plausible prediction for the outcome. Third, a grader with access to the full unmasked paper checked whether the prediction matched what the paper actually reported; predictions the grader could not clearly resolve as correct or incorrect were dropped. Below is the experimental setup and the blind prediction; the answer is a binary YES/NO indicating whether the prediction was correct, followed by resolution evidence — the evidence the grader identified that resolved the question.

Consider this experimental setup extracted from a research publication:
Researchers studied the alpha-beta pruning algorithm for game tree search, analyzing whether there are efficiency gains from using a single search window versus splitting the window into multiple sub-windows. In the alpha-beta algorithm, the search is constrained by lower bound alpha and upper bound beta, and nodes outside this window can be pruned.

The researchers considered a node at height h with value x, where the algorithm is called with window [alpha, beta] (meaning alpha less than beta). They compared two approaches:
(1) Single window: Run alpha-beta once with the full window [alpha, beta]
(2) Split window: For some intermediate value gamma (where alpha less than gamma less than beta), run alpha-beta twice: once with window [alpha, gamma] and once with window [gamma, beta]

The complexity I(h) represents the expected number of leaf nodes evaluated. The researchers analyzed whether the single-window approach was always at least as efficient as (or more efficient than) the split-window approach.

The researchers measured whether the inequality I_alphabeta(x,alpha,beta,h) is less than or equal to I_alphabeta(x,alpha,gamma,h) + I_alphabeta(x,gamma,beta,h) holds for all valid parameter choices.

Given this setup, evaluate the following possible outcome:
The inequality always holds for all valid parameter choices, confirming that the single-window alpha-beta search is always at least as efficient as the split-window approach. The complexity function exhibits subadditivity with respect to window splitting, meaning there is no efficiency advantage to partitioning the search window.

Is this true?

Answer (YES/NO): YES